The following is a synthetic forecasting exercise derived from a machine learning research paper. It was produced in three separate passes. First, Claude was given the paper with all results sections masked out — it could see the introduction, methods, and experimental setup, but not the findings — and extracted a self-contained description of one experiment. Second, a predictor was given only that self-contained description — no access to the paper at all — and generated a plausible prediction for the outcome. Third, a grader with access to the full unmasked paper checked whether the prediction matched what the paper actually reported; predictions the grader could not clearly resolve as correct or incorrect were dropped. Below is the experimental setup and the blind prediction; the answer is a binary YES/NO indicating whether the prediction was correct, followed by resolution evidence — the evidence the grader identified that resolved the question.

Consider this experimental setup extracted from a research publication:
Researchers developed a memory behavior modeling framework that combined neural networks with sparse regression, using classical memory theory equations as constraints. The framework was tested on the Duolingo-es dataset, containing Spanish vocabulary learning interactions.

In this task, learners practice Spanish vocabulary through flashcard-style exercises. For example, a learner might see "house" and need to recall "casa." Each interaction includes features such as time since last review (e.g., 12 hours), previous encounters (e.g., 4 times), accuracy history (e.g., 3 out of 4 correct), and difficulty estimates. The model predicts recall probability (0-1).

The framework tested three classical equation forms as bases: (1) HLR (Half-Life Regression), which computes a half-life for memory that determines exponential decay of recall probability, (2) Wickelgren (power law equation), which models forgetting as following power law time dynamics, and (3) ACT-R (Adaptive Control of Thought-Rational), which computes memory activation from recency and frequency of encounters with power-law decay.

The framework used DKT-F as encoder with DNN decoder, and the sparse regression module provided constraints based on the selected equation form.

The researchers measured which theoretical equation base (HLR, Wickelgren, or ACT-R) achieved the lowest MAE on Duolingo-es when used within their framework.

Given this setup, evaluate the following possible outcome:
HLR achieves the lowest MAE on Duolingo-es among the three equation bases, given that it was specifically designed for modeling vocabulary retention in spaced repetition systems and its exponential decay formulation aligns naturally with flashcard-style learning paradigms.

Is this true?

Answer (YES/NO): YES